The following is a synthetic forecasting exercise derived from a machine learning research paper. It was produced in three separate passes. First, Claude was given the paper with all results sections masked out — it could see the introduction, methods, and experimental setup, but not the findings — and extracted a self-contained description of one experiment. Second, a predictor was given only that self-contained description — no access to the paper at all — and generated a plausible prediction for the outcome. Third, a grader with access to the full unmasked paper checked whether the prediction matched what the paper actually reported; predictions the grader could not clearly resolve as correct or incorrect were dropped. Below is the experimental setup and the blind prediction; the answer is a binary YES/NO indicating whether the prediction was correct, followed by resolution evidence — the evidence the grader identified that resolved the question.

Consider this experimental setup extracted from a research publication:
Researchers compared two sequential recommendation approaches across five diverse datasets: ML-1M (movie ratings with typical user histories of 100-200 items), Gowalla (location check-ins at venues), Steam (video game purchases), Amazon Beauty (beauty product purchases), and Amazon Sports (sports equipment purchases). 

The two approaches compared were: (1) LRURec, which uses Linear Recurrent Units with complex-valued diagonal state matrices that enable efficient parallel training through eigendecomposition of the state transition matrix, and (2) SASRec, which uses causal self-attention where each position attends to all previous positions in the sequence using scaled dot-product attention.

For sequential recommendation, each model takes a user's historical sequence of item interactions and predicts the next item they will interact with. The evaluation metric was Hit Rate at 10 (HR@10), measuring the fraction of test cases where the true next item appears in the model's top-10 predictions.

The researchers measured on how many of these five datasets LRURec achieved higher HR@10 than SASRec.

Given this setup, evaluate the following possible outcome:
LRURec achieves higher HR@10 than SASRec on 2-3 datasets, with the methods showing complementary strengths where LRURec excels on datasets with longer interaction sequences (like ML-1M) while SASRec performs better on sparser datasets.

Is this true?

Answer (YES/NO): NO